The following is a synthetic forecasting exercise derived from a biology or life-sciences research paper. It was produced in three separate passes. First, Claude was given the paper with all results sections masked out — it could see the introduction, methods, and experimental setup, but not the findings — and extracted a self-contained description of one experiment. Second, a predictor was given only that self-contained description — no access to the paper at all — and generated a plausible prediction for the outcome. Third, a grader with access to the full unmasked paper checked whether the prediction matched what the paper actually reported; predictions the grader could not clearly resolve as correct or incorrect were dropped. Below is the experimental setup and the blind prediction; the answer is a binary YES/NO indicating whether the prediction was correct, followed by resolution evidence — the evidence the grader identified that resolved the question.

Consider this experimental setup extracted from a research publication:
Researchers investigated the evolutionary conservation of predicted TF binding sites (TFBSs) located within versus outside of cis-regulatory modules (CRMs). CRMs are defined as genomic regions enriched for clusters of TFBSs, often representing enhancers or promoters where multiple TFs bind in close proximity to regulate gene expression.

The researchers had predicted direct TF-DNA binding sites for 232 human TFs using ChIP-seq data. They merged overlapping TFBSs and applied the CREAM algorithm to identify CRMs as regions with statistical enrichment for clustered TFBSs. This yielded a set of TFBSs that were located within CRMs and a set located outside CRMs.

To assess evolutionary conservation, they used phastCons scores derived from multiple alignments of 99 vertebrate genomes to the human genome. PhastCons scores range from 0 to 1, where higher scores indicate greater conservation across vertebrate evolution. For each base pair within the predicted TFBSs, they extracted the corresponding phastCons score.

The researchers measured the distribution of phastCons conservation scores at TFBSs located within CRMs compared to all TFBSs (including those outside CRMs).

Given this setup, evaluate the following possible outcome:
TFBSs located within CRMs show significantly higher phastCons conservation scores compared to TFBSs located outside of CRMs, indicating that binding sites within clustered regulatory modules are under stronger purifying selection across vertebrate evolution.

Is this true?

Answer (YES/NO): YES